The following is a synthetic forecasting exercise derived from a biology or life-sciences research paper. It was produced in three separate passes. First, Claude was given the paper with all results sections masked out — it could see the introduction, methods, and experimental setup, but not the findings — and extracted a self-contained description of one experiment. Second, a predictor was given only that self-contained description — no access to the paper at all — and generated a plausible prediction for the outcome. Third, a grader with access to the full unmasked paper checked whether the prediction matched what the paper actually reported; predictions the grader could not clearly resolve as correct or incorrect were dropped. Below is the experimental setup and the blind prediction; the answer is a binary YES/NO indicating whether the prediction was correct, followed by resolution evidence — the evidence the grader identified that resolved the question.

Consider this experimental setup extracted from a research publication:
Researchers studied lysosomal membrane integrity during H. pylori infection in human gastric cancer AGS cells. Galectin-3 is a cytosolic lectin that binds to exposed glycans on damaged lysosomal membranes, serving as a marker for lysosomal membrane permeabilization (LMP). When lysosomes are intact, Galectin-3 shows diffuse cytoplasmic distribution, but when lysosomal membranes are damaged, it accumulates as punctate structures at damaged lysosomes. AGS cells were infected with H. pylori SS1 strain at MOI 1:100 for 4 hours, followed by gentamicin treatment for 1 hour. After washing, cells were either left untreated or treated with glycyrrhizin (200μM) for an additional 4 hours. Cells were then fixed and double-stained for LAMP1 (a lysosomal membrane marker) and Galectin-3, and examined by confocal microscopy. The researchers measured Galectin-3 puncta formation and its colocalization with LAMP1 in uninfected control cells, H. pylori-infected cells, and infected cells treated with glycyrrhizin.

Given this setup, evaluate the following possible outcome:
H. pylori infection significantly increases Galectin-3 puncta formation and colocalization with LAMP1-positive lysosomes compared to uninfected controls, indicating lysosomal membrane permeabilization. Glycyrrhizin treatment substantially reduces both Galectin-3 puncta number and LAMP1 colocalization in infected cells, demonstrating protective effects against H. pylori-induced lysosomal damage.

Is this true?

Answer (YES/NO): YES